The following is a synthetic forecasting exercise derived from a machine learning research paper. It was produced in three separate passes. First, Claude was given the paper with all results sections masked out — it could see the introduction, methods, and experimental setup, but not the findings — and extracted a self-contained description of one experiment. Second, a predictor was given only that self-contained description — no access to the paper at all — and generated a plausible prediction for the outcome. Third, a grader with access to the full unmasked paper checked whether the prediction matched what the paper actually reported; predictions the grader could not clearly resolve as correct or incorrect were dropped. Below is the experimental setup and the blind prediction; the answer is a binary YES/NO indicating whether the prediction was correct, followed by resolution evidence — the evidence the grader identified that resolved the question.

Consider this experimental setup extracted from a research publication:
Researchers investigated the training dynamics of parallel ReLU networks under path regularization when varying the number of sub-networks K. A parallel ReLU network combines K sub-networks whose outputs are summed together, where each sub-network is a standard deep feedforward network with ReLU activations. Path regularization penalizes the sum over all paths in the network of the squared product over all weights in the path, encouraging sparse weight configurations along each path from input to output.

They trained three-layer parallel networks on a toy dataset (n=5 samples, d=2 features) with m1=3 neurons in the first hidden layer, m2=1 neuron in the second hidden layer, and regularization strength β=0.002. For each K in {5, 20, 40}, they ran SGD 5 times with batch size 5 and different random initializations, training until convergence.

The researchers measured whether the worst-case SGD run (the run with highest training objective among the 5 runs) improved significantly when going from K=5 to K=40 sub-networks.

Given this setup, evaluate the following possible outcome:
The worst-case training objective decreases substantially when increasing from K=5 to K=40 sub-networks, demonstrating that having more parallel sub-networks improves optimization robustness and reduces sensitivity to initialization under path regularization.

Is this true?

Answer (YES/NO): YES